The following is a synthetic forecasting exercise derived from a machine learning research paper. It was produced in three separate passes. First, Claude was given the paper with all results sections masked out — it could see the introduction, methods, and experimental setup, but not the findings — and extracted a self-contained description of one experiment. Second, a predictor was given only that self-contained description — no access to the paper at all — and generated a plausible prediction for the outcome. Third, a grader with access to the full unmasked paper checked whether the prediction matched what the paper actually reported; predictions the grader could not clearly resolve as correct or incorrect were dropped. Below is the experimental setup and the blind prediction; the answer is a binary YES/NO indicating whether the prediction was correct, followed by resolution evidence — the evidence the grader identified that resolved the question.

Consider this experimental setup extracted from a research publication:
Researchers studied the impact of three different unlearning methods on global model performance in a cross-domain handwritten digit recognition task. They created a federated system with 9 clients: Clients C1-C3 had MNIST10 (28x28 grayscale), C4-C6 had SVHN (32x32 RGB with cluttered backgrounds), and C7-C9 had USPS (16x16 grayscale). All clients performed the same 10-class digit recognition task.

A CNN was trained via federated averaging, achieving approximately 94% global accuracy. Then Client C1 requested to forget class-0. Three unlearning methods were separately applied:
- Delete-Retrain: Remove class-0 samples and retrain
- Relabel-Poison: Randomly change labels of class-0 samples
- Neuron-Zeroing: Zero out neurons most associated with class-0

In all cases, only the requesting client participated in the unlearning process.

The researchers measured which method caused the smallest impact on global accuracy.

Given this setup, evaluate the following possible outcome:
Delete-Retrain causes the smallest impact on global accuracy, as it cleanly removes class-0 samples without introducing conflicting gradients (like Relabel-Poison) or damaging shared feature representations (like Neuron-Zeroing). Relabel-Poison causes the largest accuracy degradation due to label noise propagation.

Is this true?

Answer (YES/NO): NO